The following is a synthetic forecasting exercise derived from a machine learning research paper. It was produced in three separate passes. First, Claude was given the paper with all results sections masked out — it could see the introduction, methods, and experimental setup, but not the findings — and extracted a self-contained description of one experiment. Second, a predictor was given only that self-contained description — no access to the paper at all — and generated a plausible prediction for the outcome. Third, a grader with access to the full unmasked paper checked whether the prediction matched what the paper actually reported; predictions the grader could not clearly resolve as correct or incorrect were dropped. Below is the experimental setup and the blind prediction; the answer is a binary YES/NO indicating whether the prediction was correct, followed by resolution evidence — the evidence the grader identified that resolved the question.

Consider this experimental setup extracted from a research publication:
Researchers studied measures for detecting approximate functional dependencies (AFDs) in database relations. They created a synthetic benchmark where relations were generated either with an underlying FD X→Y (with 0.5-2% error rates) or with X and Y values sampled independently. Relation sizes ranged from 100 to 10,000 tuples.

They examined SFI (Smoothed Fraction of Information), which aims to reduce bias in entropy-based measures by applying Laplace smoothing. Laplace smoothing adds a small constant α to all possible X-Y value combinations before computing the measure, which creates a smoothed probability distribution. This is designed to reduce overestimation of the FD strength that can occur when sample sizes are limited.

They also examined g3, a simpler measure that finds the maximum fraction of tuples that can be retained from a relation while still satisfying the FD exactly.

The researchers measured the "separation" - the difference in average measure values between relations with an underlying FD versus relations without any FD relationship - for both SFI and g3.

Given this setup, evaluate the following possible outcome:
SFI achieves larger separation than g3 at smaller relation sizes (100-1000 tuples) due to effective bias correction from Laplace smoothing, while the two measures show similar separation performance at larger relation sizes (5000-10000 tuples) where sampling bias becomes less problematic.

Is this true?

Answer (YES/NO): NO